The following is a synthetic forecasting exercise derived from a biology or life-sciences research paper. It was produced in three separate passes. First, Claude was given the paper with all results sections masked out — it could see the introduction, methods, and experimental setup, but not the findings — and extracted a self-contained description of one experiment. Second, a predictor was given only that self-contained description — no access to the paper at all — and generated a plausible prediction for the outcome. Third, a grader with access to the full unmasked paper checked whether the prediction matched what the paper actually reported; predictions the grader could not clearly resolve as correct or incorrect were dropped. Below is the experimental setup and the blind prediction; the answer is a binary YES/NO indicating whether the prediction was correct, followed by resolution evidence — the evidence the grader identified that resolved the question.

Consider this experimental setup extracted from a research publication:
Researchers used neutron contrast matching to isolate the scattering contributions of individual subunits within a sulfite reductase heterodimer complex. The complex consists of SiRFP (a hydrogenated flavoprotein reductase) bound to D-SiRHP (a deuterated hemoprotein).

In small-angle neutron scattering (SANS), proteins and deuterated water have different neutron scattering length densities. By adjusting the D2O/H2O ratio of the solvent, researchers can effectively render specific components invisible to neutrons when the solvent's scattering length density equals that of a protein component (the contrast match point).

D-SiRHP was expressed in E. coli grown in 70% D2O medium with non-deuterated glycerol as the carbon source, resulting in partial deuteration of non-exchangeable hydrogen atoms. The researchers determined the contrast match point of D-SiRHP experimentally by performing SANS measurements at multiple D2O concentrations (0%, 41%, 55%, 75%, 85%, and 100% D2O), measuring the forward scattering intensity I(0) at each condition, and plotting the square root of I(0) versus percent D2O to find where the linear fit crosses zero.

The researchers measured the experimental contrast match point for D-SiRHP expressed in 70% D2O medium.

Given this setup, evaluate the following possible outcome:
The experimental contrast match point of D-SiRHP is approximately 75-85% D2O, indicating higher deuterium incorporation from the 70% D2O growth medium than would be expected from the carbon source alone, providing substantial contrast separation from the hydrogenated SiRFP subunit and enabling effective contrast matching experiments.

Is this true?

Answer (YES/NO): NO